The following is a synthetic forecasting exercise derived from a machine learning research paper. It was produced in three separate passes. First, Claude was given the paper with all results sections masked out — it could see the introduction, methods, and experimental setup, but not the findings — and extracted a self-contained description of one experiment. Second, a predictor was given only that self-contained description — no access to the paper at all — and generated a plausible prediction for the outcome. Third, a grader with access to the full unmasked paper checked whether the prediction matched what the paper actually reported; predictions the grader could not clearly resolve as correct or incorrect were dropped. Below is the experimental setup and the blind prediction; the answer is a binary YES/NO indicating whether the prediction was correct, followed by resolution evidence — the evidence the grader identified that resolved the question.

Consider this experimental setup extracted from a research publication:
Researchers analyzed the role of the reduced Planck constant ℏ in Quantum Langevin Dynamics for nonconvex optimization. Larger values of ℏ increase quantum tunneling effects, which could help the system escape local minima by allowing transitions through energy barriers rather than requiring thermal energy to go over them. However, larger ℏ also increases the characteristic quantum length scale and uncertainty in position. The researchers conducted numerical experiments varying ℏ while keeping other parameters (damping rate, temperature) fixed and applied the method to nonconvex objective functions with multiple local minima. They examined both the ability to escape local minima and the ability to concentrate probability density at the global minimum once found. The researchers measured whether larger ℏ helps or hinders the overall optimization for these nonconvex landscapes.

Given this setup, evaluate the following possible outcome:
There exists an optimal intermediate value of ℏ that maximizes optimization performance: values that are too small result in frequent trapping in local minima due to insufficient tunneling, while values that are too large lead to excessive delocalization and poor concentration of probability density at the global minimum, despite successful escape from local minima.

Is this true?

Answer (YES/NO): NO